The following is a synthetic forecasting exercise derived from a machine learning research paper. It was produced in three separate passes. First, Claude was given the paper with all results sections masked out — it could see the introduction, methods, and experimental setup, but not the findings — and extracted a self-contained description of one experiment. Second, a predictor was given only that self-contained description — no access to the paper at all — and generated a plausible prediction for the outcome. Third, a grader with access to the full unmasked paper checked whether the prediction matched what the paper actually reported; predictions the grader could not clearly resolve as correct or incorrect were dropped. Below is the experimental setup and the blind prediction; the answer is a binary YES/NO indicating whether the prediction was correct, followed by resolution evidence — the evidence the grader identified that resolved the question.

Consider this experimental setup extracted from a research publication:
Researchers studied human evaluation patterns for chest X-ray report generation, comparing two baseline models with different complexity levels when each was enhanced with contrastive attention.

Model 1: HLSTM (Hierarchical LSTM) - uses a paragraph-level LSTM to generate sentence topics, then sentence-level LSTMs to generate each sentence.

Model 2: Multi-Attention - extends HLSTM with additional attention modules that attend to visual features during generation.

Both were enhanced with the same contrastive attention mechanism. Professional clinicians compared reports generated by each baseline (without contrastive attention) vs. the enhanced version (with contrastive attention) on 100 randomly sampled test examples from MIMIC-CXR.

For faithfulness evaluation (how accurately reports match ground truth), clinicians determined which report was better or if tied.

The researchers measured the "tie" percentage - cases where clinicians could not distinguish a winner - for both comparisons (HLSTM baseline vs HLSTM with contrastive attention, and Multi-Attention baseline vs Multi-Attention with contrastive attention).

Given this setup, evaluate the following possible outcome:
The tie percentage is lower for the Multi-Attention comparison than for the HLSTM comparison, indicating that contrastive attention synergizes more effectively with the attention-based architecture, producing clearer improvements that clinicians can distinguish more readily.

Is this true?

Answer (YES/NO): NO